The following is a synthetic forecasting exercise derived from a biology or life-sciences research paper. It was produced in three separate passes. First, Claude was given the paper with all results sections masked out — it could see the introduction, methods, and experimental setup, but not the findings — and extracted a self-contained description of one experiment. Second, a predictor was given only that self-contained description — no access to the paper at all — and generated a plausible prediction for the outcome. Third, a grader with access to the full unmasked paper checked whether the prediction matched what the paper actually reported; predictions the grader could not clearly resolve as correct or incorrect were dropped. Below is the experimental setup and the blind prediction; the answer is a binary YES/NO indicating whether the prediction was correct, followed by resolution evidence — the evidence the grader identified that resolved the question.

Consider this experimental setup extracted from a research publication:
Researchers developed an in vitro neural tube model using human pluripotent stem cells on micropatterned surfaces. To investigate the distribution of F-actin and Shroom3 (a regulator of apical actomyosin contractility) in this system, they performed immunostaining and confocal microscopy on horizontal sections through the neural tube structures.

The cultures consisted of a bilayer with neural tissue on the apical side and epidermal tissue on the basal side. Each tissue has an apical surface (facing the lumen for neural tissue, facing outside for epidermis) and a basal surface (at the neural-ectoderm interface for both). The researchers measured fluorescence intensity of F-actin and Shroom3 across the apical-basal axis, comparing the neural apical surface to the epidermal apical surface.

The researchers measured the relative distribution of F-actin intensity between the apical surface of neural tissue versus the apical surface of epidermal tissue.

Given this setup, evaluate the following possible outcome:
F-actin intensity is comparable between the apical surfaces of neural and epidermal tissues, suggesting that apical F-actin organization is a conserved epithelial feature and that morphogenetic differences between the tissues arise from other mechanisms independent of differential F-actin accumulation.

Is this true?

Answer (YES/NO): NO